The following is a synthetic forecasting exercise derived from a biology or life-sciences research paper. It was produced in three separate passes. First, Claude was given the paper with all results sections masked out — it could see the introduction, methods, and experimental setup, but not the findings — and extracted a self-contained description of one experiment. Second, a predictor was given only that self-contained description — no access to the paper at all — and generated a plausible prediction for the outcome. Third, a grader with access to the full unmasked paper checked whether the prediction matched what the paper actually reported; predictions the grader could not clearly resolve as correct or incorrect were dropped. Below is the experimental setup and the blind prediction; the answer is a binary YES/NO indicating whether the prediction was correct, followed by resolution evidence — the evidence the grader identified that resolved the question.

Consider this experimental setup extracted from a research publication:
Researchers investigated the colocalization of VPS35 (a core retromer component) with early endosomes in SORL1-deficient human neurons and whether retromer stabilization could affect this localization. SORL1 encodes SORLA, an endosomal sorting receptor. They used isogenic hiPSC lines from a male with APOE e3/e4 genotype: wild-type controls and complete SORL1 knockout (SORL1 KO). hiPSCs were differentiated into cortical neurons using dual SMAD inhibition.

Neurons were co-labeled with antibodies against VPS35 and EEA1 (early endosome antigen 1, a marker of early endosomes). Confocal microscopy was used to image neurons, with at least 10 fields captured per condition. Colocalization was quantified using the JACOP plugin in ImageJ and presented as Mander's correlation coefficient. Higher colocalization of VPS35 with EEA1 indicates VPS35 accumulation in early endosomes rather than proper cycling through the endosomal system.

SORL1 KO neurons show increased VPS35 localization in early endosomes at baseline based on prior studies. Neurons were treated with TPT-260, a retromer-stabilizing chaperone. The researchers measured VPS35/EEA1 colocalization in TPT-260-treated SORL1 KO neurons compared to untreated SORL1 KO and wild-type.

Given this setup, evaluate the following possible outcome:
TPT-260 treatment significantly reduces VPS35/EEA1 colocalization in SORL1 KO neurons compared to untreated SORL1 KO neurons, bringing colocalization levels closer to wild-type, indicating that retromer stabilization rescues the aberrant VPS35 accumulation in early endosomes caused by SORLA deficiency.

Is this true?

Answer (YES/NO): YES